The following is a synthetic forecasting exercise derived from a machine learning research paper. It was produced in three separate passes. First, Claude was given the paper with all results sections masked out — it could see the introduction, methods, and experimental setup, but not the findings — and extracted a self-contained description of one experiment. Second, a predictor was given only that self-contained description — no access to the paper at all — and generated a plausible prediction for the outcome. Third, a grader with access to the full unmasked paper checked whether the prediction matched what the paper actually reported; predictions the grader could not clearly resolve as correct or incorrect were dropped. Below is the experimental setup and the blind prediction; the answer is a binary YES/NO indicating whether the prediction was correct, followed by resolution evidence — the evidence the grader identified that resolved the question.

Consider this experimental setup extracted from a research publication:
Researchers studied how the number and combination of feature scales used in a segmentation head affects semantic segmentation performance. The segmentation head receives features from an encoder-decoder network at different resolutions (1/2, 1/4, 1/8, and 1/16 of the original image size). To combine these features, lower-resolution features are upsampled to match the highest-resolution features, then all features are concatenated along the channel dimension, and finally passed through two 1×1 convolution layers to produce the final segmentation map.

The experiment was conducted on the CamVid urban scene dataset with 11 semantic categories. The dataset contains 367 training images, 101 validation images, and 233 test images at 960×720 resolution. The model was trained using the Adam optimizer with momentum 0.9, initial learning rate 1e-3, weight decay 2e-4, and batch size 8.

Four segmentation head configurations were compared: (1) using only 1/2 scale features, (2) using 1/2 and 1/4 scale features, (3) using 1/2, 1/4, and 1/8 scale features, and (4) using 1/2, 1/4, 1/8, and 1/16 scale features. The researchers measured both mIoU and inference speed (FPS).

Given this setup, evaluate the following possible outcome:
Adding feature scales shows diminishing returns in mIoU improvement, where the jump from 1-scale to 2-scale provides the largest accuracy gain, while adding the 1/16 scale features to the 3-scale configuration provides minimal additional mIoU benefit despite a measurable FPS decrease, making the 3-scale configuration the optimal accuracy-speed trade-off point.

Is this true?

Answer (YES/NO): NO